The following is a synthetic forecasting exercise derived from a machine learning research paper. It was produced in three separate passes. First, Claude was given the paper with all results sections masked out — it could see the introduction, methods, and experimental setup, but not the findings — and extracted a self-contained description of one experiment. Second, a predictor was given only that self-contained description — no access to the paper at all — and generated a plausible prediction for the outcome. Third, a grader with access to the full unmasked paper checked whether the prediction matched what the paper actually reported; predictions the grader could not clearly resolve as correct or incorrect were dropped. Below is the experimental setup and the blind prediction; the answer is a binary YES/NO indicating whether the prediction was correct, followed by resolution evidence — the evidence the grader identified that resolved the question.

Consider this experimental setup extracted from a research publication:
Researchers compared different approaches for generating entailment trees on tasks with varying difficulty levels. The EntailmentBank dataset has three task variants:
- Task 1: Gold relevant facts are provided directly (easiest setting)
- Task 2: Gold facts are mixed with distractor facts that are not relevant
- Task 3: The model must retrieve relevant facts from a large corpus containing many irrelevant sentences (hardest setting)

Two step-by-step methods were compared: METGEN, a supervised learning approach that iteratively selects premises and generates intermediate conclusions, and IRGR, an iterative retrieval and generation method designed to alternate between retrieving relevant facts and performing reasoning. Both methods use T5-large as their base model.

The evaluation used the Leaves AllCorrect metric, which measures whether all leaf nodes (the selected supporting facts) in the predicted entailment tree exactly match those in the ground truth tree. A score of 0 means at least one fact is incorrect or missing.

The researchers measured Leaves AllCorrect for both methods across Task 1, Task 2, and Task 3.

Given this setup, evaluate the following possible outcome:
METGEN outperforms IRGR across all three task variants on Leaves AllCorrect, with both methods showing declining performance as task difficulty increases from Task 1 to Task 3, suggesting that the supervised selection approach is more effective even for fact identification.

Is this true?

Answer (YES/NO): NO